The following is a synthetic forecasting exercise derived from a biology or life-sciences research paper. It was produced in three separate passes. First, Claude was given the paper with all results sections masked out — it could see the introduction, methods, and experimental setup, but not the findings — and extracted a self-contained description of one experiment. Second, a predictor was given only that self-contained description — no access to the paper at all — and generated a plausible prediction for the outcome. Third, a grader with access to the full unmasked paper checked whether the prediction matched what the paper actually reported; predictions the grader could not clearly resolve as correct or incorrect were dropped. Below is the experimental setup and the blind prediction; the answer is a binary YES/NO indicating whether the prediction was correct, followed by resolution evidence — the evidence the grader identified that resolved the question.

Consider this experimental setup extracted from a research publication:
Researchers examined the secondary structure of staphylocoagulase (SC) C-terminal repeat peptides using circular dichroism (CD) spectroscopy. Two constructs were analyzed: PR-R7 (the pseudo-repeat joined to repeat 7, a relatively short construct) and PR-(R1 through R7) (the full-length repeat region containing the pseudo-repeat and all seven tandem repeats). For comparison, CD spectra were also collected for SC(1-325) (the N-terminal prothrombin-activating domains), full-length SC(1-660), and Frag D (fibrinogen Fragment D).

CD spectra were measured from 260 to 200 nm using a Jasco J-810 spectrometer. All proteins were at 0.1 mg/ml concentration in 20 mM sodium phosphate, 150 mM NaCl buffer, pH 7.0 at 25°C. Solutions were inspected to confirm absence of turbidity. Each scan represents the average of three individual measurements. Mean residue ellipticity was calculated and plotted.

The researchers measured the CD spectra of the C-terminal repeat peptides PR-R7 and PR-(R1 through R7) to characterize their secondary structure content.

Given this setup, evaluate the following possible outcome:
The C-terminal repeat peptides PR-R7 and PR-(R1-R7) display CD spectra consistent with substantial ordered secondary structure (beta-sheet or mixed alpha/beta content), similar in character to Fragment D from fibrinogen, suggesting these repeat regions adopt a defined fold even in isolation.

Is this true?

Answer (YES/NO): NO